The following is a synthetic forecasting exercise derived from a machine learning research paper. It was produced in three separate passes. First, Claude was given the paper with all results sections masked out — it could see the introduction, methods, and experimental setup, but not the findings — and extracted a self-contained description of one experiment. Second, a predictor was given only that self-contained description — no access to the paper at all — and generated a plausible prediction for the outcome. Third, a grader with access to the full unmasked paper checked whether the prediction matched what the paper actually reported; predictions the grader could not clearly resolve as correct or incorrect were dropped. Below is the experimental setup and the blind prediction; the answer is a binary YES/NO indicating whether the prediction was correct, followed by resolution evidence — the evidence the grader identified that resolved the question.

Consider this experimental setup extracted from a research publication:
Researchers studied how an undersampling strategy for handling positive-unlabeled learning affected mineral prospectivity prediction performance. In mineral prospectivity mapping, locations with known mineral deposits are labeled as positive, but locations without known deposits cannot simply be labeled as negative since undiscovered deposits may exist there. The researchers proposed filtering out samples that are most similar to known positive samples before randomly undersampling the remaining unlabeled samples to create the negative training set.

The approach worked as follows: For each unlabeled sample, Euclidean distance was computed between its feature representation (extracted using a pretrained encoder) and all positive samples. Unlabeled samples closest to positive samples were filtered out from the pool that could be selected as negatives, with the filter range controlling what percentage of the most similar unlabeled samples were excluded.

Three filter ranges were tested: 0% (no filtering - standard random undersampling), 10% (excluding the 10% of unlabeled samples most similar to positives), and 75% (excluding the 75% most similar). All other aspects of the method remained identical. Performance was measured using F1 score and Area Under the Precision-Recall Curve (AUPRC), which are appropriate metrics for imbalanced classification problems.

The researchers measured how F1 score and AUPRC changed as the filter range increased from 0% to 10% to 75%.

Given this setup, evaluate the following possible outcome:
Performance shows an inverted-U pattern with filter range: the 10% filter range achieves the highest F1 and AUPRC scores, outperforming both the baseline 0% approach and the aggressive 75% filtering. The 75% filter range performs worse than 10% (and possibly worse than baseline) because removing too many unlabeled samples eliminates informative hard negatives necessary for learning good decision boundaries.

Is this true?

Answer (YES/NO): NO